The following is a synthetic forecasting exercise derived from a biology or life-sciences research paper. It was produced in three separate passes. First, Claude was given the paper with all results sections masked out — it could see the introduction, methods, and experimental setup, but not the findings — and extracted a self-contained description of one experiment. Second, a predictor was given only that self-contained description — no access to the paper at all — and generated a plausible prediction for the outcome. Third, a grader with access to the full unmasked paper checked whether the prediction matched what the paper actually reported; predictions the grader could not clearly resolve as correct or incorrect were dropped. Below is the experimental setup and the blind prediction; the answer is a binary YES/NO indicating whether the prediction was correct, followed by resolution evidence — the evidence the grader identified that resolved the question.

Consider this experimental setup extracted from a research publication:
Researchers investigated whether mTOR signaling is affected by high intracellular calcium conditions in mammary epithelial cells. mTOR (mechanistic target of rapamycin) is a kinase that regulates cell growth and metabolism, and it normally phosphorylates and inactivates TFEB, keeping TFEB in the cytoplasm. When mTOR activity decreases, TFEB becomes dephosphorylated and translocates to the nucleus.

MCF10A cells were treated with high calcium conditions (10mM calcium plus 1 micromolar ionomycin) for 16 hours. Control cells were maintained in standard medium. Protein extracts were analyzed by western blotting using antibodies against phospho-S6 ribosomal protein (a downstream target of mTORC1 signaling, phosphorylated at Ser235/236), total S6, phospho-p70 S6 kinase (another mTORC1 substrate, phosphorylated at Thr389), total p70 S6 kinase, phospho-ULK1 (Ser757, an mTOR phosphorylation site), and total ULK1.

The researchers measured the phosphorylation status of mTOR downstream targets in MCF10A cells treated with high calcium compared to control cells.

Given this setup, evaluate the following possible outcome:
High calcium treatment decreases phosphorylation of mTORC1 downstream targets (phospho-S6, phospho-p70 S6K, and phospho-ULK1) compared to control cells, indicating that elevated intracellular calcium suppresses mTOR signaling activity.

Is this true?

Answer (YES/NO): NO